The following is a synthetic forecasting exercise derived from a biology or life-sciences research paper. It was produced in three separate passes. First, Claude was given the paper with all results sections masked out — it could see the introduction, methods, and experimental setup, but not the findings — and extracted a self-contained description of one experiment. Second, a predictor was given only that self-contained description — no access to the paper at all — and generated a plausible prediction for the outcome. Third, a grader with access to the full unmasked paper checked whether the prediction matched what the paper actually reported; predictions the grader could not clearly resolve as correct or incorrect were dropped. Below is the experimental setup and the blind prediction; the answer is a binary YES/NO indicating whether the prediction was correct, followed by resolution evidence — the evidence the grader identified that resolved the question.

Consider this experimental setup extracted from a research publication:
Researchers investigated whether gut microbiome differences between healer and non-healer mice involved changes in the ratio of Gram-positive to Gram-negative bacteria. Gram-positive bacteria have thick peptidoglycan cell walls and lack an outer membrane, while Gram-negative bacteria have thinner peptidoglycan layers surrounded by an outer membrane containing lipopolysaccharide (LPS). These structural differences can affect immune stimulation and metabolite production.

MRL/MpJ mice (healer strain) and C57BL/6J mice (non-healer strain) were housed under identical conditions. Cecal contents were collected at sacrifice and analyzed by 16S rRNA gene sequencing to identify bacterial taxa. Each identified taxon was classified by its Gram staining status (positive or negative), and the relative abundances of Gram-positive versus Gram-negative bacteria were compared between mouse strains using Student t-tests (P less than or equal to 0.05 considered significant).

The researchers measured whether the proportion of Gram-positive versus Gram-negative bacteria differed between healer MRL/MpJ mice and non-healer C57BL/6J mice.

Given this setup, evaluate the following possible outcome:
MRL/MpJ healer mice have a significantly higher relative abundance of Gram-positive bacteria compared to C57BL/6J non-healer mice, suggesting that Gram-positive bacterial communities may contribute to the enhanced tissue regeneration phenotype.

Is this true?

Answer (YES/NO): YES